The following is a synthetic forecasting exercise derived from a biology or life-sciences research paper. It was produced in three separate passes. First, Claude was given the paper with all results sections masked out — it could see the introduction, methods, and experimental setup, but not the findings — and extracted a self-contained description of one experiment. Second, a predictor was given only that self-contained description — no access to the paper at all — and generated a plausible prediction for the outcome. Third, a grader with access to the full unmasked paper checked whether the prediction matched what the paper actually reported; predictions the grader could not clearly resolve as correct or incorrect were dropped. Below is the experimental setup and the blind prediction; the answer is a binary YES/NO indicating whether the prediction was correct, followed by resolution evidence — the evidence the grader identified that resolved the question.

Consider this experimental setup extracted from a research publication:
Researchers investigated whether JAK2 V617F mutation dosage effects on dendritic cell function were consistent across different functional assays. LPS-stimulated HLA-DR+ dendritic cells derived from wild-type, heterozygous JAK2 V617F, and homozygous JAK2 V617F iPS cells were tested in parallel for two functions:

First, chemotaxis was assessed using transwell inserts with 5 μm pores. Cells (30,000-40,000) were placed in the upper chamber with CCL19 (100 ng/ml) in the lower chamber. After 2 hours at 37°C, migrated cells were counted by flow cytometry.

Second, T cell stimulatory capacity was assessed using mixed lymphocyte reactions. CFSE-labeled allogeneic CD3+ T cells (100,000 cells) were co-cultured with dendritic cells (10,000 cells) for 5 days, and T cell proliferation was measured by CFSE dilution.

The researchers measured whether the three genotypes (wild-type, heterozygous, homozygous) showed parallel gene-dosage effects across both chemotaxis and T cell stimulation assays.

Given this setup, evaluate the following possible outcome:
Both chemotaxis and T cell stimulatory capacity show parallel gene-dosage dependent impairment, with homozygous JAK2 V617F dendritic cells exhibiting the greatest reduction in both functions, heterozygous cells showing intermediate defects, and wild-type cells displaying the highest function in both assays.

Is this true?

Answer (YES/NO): NO